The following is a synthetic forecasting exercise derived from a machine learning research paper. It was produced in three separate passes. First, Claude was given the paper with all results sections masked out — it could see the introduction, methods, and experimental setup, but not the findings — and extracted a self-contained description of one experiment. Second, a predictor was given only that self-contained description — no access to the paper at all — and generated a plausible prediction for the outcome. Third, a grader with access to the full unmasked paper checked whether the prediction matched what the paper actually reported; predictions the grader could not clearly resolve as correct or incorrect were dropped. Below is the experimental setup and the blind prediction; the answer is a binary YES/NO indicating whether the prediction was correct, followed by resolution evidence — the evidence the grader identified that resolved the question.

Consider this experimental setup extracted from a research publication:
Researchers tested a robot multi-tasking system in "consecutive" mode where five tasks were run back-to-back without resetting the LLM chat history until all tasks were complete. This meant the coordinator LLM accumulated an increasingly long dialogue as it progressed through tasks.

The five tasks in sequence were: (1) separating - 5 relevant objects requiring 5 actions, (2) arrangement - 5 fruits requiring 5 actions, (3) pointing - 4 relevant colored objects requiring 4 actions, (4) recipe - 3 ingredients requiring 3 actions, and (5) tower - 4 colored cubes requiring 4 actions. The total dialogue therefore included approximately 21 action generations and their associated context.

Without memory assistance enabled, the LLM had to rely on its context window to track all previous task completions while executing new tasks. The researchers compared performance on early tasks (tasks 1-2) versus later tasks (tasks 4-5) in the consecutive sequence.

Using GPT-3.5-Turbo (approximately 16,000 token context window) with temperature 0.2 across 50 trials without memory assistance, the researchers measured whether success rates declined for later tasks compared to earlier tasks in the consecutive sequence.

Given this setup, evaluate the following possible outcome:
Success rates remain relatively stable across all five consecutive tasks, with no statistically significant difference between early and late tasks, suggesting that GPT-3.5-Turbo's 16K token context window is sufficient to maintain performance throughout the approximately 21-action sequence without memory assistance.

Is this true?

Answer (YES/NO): NO